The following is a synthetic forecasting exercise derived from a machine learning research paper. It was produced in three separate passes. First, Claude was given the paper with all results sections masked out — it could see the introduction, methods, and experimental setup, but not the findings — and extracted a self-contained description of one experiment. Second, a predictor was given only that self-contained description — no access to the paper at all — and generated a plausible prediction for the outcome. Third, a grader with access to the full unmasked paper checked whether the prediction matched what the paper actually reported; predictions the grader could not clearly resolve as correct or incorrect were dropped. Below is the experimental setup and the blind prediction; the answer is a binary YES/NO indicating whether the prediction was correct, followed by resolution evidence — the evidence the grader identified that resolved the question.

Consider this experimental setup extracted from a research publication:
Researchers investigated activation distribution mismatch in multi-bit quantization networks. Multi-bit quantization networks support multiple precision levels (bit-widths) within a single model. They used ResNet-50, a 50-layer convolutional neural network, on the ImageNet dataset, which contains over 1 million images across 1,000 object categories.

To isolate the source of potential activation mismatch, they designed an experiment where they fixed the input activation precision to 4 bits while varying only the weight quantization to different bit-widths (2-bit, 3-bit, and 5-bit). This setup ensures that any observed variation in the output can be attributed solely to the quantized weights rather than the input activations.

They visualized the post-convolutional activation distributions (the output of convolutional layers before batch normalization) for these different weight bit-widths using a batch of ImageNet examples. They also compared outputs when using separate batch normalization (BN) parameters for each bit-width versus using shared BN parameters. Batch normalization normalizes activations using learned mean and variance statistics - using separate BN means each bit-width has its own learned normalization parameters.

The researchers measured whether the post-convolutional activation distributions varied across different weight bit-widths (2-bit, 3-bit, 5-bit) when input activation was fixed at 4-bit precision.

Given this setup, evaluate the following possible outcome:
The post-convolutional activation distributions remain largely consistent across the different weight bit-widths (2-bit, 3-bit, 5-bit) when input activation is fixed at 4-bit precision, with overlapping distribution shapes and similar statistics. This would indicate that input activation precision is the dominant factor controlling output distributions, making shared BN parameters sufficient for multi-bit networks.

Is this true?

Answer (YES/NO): NO